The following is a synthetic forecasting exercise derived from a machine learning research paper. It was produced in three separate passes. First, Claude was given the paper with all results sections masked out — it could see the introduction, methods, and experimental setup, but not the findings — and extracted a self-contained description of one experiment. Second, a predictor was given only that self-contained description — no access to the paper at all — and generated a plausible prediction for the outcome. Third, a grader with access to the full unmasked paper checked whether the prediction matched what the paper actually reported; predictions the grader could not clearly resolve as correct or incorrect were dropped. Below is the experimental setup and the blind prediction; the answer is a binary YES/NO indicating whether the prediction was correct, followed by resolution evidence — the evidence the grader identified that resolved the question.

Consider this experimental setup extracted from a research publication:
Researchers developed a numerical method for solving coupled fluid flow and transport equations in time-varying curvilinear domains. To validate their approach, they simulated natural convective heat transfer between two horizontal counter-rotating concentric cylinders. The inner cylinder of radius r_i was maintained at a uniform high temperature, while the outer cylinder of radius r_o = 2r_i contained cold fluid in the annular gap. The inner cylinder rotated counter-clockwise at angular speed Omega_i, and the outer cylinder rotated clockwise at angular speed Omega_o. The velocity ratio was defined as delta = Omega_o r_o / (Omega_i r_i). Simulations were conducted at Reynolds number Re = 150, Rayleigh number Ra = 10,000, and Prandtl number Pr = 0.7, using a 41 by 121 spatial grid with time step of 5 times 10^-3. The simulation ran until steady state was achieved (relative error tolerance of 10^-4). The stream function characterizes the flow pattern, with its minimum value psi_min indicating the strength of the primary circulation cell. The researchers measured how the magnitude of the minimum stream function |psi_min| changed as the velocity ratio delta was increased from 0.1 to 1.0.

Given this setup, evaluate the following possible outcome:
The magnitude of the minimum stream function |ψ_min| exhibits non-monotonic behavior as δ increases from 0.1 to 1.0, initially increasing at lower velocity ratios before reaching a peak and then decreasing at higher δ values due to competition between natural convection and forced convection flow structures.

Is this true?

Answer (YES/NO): NO